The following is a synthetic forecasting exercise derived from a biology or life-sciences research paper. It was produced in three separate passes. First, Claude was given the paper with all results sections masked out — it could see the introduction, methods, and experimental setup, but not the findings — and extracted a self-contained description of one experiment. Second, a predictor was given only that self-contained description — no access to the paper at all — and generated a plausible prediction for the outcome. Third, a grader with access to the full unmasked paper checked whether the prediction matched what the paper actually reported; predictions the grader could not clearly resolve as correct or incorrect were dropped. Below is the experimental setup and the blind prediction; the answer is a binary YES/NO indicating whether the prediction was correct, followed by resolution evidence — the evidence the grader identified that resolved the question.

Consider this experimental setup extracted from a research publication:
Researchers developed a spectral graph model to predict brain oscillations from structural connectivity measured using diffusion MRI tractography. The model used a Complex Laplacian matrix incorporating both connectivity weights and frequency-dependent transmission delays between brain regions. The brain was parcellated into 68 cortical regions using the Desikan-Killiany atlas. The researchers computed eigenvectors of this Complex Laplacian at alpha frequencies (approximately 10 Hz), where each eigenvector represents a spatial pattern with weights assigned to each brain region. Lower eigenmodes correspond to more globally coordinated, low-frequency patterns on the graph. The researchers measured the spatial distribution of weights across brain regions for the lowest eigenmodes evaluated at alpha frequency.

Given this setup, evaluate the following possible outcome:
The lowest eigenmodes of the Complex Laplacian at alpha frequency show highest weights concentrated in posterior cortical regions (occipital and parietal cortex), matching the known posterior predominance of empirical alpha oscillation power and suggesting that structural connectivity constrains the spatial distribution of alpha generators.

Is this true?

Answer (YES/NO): YES